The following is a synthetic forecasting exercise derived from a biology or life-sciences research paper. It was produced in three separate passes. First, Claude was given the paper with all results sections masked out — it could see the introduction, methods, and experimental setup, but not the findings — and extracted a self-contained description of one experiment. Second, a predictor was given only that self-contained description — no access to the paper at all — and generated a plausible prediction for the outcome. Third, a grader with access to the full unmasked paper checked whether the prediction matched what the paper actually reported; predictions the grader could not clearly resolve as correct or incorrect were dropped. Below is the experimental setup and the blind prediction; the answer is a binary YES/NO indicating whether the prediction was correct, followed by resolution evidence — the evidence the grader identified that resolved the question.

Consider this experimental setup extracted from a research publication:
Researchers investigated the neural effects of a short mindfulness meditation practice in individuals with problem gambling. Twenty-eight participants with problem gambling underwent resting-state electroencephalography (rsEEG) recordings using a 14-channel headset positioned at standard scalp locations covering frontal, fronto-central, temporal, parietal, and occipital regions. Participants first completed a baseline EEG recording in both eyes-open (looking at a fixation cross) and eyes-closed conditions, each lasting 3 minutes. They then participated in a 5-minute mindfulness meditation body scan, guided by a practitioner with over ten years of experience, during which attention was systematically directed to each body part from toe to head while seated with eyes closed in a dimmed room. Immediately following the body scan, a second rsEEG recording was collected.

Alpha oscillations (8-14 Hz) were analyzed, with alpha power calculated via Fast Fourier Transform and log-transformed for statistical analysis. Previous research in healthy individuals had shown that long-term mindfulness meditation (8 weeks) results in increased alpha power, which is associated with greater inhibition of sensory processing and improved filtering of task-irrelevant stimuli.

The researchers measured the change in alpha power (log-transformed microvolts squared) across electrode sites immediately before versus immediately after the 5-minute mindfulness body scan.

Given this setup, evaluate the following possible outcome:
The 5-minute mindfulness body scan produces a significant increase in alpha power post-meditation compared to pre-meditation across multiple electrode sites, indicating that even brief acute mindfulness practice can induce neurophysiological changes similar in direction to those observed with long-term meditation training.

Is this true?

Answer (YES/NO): NO